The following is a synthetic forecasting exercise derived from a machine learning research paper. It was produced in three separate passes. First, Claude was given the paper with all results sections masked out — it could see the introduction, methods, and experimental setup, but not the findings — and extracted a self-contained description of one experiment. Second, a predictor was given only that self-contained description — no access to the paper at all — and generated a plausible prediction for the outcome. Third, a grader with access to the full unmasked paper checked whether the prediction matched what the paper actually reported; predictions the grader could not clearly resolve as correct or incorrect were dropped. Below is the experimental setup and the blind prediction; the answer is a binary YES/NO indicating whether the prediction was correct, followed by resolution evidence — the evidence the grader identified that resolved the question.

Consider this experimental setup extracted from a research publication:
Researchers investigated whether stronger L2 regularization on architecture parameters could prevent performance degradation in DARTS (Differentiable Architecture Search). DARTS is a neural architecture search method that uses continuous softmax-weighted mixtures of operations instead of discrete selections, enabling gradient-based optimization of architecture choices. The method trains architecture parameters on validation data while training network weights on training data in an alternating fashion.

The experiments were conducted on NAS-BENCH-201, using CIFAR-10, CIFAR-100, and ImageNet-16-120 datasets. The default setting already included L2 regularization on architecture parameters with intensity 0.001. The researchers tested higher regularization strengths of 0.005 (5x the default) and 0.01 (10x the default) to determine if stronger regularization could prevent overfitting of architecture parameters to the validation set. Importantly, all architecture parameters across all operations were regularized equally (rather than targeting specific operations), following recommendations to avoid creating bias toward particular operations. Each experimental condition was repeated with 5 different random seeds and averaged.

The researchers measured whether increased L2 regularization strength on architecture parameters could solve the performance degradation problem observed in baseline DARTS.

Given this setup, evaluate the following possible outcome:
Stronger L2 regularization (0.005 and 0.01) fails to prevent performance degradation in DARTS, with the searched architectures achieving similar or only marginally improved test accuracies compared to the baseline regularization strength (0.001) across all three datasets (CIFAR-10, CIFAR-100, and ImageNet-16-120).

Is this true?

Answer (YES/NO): YES